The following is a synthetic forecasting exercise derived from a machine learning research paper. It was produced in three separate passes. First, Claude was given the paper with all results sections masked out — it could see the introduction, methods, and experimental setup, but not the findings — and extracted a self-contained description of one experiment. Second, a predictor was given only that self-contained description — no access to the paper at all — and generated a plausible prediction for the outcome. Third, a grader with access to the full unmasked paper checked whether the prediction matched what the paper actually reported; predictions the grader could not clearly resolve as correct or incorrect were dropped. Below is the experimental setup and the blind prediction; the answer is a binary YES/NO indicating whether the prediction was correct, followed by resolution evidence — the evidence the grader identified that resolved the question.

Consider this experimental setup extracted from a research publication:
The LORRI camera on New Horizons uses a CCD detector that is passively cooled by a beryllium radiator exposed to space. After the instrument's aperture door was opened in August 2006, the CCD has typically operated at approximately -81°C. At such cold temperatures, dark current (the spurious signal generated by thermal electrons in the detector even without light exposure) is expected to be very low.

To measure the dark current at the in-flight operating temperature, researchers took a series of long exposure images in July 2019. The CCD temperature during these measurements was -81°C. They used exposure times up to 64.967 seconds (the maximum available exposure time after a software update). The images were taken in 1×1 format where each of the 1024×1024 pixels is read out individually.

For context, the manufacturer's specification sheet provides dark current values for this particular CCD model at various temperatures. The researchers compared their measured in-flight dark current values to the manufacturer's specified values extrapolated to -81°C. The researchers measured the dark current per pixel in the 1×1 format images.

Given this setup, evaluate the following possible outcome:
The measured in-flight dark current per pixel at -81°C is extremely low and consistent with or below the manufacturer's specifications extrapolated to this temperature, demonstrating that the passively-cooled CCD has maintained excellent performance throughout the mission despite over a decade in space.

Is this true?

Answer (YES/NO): NO